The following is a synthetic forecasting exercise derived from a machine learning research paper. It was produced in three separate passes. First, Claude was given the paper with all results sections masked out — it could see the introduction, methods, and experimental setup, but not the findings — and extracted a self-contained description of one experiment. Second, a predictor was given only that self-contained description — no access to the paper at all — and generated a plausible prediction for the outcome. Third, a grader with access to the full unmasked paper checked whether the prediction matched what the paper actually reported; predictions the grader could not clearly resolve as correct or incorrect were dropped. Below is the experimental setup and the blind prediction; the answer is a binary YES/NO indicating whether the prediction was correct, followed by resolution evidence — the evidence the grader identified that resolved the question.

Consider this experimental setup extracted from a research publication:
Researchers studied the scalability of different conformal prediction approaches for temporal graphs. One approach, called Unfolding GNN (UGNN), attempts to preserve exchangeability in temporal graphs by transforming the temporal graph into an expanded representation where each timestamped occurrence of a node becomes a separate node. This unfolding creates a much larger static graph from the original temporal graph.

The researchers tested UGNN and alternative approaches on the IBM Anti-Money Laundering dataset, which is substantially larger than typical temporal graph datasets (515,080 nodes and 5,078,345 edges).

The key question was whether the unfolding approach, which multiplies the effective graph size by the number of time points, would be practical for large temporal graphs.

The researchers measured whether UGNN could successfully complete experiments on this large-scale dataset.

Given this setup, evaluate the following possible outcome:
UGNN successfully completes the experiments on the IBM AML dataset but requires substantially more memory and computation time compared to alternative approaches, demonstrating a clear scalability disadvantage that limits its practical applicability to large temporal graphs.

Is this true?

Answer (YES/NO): NO